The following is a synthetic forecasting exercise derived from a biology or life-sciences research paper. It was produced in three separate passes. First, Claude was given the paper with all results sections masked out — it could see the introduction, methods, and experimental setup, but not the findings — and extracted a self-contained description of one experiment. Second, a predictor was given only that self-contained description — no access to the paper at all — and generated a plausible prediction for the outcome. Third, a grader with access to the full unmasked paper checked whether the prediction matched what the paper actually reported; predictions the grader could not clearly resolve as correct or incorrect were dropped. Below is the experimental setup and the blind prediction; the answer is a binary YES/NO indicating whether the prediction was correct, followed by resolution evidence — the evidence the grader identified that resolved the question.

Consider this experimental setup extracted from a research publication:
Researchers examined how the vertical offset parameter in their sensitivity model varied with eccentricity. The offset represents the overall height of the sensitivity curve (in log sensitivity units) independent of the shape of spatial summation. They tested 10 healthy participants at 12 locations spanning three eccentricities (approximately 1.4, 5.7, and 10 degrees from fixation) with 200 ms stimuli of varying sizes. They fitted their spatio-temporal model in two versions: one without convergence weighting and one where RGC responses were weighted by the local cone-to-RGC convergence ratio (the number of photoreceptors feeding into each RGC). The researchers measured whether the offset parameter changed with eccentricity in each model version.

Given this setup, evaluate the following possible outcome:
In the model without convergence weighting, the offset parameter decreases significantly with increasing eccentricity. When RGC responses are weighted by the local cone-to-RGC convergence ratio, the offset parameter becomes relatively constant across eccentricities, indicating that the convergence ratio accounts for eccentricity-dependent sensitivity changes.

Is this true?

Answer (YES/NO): NO